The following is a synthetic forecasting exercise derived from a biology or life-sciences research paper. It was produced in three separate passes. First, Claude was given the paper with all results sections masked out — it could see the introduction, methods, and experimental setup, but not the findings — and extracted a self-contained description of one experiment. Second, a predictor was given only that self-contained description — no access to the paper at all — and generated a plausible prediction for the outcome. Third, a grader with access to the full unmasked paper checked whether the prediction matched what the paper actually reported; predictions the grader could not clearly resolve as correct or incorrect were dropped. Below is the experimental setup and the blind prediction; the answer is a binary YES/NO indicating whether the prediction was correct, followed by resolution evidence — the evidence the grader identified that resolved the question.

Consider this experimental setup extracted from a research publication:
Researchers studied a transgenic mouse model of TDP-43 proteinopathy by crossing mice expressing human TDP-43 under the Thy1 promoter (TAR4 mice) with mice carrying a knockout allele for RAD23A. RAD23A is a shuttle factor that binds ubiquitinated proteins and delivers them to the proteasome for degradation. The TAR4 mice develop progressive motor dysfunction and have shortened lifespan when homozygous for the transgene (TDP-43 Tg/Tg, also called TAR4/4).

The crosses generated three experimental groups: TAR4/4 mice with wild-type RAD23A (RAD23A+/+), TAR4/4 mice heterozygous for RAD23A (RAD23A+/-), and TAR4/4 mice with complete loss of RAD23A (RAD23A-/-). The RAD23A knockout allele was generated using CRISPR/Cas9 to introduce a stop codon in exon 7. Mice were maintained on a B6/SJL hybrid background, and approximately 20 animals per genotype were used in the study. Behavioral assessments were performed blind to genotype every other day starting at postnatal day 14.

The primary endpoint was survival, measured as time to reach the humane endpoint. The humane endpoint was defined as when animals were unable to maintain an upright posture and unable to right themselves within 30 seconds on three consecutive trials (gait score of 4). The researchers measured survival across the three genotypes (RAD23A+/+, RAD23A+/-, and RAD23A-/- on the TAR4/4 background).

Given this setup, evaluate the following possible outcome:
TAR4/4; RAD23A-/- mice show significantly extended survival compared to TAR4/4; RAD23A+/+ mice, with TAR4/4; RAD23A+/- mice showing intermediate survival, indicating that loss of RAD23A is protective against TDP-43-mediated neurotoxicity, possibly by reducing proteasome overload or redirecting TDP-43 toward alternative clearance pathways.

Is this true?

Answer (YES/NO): NO